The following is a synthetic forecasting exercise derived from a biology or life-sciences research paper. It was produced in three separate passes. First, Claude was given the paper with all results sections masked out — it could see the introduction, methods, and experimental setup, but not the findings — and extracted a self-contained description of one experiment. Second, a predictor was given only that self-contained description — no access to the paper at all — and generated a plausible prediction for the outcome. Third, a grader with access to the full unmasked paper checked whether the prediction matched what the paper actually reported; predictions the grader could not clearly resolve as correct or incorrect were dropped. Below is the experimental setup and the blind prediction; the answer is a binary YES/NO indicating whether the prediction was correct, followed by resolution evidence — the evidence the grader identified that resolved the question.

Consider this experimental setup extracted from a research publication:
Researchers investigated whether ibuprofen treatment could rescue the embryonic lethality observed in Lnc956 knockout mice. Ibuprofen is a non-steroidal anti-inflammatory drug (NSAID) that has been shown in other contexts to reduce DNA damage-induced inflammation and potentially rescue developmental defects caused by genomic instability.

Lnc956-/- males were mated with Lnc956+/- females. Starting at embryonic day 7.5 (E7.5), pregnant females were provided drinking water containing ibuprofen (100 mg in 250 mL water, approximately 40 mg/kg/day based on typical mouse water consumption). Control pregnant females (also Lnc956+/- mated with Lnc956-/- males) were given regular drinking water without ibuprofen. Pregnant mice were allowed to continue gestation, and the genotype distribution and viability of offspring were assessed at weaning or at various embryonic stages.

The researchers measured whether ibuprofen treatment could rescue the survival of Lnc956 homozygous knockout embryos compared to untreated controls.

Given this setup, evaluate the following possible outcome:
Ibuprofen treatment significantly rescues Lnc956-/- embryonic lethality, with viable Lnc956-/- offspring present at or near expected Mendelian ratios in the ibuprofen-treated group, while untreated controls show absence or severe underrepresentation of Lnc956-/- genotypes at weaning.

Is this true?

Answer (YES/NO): NO